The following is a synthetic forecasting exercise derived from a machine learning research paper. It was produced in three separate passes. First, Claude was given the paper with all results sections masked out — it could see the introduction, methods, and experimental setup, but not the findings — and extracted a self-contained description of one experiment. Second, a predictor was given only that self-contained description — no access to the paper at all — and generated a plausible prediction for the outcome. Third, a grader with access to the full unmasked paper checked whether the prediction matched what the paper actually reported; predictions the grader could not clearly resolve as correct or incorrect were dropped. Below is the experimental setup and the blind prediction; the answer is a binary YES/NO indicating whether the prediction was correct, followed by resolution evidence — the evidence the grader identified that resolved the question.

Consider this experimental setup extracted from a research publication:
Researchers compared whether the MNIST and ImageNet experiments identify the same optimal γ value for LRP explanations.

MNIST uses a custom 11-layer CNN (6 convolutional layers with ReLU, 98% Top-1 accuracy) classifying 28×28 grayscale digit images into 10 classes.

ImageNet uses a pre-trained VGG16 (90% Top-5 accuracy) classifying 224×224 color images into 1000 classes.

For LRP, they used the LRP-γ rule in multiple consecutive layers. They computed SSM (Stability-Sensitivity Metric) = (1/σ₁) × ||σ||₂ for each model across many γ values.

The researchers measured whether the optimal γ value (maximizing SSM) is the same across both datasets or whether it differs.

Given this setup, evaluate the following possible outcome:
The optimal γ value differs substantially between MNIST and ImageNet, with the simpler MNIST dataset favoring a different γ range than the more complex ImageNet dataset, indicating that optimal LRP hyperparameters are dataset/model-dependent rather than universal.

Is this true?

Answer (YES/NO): NO